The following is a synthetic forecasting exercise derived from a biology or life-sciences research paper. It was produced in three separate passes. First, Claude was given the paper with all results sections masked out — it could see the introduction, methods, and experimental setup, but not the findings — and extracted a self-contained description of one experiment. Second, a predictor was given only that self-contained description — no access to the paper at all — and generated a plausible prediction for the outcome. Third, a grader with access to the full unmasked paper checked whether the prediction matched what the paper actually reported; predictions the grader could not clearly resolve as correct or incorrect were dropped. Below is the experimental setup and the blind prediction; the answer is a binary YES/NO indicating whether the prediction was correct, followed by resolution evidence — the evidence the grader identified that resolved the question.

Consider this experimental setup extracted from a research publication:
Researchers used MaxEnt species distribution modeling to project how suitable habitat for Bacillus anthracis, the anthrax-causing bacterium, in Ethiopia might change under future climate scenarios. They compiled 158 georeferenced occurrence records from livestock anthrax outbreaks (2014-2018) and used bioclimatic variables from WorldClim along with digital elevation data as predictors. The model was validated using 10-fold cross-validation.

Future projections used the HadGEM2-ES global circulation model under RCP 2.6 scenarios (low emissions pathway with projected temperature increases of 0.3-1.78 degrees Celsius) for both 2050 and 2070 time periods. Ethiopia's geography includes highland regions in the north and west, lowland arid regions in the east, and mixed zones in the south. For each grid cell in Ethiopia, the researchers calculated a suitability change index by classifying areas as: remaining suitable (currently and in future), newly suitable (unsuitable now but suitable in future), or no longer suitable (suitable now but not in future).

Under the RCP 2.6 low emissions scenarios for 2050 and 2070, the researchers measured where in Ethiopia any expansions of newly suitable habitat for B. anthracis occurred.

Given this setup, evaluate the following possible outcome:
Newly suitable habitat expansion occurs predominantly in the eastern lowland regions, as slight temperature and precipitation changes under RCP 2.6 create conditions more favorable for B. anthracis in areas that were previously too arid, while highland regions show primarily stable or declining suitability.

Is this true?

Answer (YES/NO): YES